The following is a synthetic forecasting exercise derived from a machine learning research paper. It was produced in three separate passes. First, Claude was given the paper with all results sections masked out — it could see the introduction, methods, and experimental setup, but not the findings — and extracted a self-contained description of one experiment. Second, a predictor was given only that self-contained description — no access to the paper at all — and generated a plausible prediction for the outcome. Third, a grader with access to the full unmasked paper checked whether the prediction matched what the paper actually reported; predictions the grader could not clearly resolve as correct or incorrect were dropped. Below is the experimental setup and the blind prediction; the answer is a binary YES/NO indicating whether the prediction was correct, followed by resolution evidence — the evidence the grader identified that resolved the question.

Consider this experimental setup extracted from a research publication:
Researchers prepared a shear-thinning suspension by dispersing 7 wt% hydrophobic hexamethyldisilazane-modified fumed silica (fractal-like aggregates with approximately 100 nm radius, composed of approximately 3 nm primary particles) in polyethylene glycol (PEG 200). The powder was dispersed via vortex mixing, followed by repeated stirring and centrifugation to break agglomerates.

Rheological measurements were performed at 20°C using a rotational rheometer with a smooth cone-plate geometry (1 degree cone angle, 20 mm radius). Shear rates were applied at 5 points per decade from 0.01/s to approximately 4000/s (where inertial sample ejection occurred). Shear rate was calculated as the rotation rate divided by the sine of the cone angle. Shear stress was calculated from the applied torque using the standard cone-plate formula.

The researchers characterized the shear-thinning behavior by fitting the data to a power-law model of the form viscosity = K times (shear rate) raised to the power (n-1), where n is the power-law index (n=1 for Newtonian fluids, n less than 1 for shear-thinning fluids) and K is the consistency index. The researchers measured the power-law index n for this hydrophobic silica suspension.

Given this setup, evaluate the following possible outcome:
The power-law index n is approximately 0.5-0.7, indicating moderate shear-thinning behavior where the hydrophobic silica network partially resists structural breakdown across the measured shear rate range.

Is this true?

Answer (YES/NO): NO